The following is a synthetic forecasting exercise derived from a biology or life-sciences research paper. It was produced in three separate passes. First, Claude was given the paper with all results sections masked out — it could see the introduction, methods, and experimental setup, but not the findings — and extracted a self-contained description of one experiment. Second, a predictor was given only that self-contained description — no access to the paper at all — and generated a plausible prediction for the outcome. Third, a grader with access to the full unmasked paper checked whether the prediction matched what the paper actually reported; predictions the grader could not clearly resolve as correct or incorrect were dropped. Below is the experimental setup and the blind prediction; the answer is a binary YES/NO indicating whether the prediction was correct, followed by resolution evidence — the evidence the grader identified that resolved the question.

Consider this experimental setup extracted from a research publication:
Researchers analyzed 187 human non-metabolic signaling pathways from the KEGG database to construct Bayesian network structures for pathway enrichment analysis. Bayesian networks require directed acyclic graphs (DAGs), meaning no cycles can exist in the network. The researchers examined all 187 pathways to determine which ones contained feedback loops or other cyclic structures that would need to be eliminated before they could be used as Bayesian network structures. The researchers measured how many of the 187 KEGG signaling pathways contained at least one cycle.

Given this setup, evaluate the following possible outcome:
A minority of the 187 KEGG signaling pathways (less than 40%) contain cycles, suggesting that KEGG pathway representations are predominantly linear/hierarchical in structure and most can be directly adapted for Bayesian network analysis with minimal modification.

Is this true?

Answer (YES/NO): YES